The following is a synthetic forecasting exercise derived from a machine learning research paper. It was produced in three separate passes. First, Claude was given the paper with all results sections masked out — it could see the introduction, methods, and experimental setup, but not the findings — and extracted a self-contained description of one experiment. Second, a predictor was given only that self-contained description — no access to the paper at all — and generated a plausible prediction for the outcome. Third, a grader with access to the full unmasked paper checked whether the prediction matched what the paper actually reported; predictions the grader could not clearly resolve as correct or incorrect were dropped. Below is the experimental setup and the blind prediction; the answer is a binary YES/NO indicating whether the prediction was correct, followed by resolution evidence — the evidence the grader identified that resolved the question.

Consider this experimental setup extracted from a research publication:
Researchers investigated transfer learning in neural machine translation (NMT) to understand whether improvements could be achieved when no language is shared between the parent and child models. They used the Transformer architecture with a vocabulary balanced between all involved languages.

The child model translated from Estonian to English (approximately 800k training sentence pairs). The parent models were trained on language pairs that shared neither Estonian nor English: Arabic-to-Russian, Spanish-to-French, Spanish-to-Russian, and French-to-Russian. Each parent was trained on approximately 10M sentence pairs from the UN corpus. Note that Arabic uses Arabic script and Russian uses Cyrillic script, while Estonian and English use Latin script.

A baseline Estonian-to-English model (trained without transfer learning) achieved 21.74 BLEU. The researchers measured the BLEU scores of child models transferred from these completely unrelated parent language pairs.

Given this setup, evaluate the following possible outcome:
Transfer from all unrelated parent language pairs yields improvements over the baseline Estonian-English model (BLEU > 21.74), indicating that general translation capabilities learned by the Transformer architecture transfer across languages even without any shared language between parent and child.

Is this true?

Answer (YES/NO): YES